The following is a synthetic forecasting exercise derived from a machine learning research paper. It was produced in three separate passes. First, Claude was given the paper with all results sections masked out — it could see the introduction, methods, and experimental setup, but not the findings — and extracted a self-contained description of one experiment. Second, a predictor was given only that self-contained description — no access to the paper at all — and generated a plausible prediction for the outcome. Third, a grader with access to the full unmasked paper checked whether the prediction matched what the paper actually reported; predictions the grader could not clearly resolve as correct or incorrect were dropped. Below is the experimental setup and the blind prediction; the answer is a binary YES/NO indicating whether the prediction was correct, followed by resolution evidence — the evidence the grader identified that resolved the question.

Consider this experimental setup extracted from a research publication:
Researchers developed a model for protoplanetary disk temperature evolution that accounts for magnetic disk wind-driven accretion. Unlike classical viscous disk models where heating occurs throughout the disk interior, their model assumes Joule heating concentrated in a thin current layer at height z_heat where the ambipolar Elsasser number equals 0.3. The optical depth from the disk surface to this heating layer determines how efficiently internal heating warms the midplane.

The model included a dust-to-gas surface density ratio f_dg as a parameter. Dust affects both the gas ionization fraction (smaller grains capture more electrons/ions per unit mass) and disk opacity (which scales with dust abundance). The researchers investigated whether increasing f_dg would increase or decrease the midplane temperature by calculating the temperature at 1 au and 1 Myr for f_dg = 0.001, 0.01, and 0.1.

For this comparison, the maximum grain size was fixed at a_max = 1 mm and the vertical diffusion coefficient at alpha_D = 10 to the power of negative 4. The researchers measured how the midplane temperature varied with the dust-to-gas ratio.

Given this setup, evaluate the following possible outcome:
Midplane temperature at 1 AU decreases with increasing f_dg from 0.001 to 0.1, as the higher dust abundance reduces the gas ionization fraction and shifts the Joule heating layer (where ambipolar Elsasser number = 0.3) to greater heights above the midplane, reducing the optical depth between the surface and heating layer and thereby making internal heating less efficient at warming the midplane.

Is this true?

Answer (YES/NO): NO